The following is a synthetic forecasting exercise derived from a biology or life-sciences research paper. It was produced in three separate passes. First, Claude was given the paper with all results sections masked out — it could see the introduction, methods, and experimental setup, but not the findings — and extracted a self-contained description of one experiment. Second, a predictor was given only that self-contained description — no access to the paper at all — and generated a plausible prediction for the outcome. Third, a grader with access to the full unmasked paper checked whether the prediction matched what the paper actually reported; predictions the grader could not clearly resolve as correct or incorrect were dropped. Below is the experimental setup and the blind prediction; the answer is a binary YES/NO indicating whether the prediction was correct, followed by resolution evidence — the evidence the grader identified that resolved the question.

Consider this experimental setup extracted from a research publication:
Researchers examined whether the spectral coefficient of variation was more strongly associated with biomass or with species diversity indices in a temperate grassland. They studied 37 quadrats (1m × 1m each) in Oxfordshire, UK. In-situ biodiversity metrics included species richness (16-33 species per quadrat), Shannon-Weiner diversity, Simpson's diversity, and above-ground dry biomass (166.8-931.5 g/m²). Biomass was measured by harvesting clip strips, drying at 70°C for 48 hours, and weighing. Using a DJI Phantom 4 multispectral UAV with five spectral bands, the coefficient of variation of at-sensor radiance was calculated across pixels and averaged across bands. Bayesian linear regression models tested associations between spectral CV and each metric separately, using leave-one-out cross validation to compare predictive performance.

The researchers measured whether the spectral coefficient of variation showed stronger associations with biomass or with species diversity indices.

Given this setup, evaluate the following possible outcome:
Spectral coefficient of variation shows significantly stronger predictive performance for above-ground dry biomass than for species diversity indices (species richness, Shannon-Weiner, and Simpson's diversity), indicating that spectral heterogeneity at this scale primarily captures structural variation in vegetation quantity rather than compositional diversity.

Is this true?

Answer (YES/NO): NO